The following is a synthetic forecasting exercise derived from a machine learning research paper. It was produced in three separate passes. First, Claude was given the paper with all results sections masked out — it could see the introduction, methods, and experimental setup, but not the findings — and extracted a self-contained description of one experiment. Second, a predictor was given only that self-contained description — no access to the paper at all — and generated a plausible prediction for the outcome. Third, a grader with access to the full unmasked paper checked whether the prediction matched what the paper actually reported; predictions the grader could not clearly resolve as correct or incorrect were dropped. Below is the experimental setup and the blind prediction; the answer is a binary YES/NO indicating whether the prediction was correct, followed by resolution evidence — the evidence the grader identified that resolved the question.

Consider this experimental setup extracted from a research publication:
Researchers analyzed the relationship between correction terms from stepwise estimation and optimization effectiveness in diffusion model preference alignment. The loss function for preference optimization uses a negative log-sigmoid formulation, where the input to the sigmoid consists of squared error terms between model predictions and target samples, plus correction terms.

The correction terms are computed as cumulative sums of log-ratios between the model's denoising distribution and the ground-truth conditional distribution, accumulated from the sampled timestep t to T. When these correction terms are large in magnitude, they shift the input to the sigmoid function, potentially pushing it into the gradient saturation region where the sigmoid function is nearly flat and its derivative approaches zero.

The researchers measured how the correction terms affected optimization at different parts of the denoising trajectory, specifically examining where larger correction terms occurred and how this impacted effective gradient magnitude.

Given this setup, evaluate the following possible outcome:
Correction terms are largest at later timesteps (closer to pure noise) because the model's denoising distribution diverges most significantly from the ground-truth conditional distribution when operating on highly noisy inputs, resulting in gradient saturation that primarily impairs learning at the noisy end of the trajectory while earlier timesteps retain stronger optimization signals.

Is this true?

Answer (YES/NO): NO